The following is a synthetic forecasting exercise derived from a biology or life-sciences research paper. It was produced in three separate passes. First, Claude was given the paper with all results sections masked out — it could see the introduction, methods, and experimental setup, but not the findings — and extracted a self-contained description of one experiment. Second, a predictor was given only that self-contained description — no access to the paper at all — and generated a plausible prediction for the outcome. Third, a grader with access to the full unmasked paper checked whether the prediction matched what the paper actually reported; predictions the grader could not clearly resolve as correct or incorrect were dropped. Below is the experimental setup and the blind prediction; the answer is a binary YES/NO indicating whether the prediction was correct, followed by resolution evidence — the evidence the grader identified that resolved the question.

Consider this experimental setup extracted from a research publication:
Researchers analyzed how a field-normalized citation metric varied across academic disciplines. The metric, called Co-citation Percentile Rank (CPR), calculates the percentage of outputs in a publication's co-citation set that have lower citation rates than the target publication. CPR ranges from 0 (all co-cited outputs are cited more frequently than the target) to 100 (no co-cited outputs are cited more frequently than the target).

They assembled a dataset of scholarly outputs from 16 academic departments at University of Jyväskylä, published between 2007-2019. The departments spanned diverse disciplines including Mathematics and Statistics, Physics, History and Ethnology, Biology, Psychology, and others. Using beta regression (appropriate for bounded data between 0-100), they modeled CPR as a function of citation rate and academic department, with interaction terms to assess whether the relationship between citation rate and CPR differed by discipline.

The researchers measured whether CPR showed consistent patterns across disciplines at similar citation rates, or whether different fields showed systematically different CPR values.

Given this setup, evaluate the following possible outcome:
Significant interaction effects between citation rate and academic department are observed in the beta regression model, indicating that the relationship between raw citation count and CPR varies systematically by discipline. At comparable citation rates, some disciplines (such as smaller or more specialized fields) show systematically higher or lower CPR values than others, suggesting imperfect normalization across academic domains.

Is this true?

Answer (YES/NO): YES